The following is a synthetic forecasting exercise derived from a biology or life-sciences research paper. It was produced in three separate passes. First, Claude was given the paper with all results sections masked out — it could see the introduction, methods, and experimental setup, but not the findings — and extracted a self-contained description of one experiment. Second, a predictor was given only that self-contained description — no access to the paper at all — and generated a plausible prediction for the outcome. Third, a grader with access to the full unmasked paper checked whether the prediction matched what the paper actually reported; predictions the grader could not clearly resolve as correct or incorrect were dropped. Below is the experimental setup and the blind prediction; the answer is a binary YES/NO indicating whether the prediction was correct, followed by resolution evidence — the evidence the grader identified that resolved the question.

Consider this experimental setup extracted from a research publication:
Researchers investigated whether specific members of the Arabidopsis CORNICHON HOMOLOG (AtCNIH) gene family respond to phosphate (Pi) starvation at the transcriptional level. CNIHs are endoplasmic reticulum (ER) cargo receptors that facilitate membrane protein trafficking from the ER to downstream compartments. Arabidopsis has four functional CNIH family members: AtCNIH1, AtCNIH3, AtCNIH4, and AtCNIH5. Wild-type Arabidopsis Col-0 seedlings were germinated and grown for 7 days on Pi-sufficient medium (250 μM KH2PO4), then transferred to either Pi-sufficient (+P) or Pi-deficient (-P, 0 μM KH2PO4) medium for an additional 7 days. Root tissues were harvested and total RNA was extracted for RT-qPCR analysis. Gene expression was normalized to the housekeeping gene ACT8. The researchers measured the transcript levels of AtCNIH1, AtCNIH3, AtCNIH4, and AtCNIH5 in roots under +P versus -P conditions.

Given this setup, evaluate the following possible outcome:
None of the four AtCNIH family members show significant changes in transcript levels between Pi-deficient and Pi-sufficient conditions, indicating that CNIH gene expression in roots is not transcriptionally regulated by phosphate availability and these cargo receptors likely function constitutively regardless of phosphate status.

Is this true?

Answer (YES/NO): NO